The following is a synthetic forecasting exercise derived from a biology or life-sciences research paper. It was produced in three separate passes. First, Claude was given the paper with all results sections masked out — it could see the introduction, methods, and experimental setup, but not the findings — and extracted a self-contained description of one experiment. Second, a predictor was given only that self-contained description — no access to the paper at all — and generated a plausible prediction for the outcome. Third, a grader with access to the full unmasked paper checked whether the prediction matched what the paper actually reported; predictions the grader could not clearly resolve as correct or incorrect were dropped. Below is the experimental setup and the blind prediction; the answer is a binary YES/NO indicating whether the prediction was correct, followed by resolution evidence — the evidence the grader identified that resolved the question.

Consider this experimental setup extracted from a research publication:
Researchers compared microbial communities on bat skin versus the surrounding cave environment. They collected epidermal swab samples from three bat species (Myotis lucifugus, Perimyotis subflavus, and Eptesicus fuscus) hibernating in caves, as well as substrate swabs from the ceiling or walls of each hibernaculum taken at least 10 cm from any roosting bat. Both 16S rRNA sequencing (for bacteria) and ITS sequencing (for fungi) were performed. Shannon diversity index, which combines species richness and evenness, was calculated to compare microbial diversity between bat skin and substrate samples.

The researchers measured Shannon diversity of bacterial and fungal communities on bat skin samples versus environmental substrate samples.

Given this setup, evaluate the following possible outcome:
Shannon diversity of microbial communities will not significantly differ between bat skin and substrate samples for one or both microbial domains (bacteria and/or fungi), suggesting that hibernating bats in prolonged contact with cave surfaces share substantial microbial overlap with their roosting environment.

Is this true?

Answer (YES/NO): YES